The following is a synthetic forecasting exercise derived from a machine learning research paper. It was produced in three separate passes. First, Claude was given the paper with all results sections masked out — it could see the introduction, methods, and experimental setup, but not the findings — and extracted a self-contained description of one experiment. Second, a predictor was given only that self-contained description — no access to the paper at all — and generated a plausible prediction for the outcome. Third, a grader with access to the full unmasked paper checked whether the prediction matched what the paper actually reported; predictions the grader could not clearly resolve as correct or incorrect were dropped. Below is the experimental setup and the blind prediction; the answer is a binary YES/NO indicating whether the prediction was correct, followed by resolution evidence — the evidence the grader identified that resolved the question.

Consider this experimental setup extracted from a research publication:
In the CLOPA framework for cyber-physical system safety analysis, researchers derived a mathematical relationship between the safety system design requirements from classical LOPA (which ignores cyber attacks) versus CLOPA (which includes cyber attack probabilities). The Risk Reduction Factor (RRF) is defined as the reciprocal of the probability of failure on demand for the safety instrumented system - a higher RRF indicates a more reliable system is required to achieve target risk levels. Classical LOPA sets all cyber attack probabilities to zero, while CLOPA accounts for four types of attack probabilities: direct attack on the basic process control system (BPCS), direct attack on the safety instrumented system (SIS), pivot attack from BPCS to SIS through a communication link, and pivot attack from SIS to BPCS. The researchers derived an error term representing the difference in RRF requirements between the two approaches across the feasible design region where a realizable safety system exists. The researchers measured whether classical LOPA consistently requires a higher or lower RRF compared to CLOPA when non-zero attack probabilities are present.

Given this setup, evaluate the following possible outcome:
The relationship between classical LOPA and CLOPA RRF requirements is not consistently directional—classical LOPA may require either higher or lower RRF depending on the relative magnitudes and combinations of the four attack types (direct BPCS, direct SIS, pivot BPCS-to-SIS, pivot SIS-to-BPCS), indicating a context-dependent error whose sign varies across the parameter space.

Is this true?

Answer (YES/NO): NO